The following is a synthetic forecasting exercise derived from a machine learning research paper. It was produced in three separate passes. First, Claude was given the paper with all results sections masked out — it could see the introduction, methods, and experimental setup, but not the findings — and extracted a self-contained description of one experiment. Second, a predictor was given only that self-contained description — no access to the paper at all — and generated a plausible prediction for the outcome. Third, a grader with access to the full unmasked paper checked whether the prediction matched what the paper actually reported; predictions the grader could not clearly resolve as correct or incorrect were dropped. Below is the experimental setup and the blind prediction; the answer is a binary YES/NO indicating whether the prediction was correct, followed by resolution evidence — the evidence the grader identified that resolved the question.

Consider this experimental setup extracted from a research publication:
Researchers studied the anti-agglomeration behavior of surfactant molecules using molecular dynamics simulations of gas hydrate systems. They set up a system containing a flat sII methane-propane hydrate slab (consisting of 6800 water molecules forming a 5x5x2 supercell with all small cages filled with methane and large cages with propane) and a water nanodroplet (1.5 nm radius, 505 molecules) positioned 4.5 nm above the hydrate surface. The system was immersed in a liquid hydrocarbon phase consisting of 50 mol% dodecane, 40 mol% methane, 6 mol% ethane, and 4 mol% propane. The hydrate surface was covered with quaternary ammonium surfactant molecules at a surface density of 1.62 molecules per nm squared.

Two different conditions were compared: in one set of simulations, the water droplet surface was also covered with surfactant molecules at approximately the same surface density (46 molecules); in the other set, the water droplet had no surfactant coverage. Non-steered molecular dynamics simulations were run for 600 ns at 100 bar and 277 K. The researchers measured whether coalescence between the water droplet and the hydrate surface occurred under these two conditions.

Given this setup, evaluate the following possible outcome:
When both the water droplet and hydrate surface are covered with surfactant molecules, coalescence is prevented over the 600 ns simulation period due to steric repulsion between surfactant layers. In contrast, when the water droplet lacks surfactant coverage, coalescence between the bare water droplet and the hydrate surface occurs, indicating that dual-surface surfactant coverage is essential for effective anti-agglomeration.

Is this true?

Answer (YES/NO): YES